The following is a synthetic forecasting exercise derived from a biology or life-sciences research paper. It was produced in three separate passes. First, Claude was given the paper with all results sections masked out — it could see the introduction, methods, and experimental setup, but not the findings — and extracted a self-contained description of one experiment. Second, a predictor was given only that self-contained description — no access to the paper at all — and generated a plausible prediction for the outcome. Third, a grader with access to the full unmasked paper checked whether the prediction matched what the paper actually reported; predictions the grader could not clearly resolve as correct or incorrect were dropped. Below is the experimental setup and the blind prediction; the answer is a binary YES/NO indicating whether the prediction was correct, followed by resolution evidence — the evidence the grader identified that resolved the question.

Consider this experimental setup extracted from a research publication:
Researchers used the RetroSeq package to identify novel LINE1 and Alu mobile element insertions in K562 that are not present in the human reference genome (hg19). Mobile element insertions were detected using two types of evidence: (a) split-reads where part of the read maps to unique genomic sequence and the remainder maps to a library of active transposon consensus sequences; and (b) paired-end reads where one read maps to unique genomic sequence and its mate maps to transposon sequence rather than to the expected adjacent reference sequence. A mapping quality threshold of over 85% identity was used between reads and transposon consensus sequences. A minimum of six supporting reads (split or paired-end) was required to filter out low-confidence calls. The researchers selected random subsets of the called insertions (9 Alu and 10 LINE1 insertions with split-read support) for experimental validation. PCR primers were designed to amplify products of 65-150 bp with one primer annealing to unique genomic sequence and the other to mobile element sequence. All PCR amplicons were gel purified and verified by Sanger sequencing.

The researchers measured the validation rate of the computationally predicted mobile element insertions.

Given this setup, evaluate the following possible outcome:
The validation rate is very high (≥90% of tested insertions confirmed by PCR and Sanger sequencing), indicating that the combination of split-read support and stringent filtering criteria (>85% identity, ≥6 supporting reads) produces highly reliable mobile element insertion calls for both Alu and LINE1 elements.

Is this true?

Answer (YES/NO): NO